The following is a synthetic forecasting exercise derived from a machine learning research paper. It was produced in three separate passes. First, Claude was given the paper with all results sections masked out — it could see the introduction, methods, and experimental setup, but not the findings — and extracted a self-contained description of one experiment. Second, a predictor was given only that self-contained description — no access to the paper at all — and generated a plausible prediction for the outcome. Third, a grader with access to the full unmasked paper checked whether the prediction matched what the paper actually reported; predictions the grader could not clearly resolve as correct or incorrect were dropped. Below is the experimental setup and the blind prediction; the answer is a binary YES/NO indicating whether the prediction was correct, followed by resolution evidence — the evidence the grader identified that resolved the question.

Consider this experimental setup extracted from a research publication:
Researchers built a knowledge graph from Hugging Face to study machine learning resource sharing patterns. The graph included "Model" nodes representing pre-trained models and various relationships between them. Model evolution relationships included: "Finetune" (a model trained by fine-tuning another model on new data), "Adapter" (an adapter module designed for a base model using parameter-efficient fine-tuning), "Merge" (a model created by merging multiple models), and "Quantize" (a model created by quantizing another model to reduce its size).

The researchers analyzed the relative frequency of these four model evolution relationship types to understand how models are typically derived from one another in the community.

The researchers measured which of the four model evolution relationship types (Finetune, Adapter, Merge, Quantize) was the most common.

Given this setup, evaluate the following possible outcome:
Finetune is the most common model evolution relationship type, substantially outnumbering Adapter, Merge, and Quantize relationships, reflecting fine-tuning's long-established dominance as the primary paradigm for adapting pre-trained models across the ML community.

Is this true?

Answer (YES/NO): NO